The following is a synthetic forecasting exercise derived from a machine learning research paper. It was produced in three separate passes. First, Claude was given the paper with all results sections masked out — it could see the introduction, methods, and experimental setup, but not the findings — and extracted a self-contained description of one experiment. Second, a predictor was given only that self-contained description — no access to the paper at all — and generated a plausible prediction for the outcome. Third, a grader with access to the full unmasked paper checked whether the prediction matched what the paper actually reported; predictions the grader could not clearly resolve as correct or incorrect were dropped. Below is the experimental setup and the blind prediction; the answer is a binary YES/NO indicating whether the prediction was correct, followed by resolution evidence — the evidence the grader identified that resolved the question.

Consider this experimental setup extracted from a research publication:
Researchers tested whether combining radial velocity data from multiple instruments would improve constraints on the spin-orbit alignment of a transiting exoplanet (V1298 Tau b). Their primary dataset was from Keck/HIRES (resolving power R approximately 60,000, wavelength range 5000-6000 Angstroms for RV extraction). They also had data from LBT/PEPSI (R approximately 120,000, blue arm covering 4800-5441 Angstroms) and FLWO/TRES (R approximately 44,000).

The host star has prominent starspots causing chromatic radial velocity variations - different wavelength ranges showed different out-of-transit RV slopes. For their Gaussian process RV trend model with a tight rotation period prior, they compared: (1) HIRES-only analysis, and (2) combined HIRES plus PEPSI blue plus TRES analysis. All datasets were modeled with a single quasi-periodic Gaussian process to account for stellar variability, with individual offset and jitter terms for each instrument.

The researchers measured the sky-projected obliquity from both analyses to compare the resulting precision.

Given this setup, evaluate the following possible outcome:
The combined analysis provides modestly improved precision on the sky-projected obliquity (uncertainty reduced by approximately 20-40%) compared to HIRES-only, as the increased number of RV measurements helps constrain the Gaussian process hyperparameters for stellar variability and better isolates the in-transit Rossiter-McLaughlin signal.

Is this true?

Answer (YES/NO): NO